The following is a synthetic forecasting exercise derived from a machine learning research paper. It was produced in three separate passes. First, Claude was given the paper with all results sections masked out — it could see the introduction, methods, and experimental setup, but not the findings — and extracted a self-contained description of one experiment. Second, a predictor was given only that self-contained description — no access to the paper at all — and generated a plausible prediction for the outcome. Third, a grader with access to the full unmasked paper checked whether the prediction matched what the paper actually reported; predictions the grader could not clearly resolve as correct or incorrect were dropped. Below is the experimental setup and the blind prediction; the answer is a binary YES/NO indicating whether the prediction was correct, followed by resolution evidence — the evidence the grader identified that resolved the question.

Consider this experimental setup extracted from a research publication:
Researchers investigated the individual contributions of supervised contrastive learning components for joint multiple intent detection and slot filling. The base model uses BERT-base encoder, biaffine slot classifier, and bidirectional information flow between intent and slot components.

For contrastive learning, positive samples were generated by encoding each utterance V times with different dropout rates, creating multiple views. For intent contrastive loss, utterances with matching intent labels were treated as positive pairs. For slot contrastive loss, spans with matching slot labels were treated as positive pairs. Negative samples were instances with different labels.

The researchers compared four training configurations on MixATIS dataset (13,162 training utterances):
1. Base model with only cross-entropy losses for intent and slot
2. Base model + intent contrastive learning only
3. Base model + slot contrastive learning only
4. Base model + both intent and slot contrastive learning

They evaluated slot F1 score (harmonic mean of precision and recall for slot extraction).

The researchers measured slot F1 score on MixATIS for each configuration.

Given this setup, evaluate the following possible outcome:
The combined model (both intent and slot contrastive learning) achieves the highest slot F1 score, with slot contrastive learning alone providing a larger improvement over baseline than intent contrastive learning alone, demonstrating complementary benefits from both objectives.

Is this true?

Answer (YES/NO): NO